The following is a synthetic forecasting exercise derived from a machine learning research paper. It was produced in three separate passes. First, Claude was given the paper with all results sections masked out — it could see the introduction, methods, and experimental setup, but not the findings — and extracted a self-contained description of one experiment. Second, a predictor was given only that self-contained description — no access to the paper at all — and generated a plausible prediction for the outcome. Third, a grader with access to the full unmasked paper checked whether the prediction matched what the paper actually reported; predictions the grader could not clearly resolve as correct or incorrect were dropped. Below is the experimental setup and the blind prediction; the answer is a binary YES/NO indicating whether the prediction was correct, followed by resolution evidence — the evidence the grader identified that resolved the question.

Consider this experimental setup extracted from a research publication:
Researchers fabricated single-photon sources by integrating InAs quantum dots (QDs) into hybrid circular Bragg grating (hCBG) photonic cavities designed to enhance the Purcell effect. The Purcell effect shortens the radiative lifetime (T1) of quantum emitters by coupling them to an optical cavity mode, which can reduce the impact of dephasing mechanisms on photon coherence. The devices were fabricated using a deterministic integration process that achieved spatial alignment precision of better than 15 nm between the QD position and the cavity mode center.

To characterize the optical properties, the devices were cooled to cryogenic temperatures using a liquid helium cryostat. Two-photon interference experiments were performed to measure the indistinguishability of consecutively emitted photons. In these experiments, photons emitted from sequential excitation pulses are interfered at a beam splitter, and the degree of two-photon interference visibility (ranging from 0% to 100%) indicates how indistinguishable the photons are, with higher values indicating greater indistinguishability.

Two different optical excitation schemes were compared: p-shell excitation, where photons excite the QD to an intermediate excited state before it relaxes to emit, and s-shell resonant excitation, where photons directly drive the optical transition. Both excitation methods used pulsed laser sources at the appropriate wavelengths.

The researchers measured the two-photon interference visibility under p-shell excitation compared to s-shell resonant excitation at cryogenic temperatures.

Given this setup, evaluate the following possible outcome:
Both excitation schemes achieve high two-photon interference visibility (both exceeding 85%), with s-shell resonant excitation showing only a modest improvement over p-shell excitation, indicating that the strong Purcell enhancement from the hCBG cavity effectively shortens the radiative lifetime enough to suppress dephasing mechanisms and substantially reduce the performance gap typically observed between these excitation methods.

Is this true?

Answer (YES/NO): NO